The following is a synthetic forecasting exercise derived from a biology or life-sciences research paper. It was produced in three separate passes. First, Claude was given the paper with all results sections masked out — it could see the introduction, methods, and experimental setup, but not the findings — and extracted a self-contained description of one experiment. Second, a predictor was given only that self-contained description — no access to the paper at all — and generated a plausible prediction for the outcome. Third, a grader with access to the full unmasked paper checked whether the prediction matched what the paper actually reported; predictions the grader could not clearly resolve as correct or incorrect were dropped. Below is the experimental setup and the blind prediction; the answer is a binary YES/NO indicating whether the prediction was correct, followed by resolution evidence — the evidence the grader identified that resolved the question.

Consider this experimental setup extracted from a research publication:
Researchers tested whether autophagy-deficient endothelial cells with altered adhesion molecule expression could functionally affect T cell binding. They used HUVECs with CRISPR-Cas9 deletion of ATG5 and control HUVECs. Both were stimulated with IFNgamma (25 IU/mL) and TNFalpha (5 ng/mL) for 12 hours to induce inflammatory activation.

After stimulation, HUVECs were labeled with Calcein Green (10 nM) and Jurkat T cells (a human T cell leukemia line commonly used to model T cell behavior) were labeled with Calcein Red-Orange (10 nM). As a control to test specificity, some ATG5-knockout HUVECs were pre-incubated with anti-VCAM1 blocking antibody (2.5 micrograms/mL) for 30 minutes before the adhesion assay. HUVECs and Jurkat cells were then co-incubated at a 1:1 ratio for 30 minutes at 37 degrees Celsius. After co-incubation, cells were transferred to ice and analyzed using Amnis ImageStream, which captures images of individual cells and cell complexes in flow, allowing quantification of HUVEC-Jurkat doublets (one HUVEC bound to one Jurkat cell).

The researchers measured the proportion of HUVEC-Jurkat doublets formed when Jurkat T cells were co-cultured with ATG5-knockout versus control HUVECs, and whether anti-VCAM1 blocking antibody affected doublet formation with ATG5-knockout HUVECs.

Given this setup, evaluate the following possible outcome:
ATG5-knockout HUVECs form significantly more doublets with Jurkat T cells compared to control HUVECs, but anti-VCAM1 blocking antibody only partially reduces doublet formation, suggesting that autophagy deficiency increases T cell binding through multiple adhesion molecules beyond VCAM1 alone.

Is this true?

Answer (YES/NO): NO